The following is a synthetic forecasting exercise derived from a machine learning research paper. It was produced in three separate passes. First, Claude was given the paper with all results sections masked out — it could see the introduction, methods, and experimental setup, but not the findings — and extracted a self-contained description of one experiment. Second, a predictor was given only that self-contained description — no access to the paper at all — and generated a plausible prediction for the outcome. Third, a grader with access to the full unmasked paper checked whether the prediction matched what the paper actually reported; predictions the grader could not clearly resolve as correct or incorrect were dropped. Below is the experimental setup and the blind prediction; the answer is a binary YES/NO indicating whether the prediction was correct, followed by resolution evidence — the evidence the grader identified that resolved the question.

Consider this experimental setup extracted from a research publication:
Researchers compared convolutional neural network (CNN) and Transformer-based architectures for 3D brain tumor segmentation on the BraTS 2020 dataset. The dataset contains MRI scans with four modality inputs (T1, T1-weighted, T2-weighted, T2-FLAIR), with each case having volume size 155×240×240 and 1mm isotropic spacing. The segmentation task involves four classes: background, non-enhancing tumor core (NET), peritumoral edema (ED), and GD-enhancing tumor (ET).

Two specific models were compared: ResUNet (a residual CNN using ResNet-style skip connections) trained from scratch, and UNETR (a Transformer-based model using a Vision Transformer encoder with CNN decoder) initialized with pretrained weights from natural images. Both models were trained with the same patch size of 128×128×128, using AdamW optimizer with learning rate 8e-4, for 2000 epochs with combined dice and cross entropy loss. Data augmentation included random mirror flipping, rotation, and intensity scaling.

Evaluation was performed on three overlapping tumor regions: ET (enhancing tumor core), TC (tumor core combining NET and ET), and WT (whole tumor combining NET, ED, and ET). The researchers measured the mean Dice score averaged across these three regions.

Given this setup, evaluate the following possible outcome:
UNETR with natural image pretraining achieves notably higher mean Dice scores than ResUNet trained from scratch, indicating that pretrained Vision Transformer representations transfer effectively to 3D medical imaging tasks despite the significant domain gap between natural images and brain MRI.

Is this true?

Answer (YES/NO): NO